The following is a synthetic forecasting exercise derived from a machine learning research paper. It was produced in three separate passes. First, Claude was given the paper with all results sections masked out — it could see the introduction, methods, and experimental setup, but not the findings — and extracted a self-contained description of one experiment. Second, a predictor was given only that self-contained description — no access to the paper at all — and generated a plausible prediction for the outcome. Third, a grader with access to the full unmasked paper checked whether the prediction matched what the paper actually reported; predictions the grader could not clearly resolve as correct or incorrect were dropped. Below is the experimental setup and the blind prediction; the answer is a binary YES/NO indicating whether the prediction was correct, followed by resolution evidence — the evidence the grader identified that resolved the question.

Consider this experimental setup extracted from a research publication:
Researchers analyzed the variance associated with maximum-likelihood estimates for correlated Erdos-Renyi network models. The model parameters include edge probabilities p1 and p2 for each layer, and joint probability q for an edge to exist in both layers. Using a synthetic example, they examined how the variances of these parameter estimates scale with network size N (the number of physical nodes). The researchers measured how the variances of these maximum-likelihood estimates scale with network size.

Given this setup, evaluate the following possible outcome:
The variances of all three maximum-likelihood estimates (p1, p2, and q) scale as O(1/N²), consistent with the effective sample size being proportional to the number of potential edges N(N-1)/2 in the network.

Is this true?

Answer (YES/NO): YES